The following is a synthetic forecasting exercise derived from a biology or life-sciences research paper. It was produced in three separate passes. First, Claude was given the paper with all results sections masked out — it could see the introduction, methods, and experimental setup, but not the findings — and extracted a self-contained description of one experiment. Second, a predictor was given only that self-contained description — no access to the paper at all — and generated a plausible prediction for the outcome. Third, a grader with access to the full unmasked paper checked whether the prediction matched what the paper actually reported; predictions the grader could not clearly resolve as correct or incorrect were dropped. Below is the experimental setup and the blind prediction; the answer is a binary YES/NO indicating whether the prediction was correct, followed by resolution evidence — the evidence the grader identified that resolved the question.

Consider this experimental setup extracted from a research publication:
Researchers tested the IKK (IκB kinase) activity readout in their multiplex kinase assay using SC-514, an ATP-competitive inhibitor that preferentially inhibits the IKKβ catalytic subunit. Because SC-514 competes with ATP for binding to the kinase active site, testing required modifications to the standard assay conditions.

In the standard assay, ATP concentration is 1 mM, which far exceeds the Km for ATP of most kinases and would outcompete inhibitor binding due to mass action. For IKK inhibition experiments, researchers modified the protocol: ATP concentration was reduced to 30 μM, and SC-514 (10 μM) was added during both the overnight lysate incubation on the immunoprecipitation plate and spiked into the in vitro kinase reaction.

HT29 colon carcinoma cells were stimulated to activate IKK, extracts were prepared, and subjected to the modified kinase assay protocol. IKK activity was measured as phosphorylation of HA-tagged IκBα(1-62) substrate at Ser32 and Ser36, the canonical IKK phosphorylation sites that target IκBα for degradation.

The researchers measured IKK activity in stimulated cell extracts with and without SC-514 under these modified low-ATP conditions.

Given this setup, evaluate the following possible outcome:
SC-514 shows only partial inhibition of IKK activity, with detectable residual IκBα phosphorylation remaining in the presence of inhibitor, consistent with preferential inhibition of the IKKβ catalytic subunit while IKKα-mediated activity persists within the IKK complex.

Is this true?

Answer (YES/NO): YES